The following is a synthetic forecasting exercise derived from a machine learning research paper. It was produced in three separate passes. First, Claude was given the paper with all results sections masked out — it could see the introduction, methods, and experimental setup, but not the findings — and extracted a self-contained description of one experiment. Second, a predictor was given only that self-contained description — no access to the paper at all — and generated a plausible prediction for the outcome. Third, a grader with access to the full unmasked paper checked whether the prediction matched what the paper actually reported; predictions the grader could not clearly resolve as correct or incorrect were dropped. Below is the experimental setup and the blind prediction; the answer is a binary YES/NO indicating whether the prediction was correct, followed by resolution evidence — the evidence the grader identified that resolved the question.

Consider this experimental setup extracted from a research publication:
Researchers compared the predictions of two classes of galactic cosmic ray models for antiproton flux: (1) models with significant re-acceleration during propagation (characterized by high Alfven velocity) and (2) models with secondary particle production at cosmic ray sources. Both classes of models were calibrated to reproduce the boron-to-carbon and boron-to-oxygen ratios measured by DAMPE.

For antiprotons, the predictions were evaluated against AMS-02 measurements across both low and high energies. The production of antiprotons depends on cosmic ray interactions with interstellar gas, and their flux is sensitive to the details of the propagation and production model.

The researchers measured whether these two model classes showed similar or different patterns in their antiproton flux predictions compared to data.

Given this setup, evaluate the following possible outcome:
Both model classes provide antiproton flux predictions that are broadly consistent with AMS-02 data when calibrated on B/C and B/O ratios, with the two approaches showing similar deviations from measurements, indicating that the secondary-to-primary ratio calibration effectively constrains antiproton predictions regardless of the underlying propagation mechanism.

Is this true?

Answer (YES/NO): NO